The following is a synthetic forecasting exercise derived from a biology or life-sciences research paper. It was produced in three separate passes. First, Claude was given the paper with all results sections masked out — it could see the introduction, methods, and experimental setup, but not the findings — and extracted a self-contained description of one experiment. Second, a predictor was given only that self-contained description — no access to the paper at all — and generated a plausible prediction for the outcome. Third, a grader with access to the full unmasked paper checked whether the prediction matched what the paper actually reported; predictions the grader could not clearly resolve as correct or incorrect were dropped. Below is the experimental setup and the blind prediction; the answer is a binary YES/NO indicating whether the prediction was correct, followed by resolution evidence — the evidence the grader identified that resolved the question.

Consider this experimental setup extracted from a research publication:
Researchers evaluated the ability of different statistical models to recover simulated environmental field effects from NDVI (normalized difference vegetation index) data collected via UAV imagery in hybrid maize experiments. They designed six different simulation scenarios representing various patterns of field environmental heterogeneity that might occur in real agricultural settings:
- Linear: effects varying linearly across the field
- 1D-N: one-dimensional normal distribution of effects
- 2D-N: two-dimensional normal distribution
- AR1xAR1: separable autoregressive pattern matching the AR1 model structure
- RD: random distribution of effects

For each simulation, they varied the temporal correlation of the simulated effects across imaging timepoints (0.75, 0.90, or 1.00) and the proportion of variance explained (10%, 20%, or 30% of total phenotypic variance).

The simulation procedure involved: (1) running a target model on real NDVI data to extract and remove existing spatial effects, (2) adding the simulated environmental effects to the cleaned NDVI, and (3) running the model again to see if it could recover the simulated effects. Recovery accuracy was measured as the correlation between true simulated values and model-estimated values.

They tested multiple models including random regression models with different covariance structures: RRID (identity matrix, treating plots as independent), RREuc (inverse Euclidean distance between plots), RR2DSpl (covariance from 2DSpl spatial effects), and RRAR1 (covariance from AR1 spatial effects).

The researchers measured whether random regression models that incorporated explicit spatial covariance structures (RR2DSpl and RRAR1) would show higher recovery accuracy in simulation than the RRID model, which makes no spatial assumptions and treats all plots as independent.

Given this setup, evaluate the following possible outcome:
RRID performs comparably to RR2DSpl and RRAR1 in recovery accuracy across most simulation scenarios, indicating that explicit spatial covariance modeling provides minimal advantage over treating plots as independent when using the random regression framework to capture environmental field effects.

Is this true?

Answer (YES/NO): YES